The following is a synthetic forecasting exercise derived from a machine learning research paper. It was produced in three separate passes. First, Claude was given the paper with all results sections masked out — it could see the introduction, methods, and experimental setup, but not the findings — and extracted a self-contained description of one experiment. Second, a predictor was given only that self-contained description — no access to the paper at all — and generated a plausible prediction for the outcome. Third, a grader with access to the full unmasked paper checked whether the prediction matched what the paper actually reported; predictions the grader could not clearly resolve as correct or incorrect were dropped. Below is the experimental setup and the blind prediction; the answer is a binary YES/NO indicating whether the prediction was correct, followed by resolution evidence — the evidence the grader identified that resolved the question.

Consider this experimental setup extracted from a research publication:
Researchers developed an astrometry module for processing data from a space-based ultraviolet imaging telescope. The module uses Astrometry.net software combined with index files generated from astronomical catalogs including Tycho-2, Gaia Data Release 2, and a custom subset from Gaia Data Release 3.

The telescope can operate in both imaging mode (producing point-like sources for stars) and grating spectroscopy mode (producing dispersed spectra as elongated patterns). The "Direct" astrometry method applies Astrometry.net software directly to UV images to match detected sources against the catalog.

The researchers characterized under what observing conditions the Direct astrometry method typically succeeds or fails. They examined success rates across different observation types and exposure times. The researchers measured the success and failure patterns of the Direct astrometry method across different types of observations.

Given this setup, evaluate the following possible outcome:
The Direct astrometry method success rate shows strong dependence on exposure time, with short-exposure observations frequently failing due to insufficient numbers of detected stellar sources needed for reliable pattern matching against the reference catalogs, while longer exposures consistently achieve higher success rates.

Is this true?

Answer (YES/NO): YES